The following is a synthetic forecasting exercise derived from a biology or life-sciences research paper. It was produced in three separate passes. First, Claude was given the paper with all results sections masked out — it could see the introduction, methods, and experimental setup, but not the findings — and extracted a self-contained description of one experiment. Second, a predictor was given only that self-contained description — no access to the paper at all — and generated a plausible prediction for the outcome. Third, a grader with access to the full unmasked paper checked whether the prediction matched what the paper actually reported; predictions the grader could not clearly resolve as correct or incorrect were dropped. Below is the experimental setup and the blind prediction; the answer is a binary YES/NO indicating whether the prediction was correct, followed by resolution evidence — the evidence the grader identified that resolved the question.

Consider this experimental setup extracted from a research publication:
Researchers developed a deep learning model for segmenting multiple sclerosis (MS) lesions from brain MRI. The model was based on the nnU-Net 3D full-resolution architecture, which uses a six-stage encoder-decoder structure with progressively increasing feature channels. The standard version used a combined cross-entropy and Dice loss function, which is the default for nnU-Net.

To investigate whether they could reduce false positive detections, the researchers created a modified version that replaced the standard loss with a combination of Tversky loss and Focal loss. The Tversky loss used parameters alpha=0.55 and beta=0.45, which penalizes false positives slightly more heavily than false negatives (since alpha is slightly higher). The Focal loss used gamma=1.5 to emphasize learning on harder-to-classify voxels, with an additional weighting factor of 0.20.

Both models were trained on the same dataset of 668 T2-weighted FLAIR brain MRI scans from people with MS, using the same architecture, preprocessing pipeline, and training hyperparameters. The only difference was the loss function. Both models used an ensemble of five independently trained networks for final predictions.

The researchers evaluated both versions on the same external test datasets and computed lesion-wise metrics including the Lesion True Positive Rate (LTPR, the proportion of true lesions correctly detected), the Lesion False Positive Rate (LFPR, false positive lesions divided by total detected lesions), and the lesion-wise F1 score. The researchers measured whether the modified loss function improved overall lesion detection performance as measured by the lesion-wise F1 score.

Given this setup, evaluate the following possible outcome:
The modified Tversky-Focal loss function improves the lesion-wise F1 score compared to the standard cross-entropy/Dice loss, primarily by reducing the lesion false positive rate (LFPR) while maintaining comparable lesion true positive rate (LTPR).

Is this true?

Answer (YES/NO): NO